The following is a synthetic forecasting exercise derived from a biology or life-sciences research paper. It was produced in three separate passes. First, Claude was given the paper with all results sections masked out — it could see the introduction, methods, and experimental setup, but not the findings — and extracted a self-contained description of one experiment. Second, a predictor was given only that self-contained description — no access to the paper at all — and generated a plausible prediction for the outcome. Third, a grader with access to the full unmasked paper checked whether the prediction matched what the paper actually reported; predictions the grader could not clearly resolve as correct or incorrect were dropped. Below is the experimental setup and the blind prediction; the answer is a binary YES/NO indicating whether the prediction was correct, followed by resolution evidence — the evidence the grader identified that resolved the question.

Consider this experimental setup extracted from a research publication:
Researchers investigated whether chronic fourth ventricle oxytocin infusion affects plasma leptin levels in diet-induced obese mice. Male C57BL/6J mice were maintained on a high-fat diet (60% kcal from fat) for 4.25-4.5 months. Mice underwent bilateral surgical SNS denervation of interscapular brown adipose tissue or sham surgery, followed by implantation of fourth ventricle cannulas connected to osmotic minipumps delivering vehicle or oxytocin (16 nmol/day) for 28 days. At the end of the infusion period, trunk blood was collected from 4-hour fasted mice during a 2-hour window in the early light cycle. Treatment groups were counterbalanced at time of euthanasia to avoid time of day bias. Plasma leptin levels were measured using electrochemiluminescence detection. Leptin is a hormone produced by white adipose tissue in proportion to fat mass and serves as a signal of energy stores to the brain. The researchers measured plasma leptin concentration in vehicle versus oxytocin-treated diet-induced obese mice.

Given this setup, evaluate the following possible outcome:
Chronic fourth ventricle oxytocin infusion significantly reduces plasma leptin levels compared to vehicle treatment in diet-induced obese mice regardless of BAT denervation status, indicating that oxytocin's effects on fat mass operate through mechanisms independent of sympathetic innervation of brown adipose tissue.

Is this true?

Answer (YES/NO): NO